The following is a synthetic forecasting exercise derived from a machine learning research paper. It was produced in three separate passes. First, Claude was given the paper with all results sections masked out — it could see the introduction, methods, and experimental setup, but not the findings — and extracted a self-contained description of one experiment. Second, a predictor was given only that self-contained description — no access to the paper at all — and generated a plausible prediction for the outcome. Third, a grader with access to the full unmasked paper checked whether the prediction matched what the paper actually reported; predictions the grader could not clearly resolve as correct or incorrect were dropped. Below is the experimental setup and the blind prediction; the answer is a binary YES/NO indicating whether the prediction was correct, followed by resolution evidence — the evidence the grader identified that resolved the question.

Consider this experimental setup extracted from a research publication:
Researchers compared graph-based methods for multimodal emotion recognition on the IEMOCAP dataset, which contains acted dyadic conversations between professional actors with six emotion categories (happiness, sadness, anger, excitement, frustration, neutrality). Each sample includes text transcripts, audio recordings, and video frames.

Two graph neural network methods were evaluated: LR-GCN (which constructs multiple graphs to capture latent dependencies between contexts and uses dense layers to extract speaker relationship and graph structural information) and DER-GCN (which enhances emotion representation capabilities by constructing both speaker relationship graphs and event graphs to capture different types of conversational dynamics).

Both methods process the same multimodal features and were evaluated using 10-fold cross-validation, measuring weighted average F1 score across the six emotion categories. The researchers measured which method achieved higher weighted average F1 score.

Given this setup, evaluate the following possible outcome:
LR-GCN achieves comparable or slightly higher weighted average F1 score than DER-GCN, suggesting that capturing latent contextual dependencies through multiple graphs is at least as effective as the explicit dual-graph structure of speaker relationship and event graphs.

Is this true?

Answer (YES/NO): NO